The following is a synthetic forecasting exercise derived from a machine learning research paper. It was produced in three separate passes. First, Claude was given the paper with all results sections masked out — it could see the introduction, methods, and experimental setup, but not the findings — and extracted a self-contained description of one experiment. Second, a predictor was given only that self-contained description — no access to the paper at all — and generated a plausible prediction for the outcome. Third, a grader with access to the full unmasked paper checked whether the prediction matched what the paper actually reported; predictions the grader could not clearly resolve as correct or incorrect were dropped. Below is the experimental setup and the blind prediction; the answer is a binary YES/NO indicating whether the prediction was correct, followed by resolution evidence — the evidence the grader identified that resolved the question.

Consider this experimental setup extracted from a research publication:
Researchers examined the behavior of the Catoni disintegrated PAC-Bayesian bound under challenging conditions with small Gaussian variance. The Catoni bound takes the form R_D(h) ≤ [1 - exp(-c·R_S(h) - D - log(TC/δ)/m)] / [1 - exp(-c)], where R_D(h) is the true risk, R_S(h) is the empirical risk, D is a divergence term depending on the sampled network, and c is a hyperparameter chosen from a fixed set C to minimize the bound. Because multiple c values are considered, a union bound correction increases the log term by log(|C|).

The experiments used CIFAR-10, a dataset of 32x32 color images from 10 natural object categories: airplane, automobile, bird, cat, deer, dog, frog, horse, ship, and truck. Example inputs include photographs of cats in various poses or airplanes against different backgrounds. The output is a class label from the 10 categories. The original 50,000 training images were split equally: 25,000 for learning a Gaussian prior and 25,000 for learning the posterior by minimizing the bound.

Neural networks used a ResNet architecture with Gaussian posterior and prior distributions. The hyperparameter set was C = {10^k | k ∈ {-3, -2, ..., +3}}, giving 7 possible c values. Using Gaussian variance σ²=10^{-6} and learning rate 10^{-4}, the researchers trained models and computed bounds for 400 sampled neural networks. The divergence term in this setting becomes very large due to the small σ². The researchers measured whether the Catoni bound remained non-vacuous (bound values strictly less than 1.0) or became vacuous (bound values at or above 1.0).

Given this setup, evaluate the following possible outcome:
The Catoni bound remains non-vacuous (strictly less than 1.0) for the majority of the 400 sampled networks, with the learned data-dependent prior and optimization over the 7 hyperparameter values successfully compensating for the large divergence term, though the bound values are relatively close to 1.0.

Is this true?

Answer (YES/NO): YES